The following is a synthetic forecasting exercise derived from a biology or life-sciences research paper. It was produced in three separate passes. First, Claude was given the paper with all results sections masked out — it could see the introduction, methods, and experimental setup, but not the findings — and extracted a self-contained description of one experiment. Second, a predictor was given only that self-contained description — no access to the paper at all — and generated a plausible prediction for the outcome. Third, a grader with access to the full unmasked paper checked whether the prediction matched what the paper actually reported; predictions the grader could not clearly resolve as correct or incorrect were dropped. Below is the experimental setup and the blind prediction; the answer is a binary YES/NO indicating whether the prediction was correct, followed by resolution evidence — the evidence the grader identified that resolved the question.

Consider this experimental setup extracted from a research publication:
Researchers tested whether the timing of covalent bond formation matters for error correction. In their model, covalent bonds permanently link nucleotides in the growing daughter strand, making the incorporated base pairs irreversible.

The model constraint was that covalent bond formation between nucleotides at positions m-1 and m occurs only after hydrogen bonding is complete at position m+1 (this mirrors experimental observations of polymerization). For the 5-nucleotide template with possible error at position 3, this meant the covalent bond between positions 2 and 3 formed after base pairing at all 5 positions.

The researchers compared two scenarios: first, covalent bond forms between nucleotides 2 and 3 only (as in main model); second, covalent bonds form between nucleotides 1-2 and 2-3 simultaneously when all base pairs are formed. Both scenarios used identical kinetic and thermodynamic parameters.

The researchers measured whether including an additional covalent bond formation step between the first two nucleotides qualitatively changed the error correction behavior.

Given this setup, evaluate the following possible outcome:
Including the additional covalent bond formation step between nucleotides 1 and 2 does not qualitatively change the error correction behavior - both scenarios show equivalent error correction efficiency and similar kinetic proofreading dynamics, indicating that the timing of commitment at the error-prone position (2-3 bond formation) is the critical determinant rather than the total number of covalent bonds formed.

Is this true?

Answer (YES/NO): YES